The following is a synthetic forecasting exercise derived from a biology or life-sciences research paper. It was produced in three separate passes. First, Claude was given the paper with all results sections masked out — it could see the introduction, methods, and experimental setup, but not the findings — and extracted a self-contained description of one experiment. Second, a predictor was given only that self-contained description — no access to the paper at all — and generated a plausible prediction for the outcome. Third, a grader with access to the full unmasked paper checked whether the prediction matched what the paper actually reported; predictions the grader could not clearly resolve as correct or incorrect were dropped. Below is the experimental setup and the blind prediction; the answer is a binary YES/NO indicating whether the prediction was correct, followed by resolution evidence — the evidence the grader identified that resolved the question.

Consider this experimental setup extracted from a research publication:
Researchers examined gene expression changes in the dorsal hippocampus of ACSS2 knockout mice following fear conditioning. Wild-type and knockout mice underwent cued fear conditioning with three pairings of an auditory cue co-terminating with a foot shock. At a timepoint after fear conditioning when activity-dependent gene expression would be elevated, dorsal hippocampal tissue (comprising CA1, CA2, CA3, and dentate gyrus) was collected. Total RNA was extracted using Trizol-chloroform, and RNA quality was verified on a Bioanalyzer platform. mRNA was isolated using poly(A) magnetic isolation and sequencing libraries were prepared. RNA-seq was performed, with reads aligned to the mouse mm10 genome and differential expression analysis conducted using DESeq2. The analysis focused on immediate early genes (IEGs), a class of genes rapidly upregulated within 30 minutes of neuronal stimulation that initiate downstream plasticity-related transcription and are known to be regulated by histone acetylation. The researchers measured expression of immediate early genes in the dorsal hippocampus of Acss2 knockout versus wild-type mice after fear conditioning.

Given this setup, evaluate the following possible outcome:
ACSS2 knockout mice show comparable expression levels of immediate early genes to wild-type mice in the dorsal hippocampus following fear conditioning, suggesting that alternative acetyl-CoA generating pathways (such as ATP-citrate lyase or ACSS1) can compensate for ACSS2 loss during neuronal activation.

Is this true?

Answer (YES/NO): NO